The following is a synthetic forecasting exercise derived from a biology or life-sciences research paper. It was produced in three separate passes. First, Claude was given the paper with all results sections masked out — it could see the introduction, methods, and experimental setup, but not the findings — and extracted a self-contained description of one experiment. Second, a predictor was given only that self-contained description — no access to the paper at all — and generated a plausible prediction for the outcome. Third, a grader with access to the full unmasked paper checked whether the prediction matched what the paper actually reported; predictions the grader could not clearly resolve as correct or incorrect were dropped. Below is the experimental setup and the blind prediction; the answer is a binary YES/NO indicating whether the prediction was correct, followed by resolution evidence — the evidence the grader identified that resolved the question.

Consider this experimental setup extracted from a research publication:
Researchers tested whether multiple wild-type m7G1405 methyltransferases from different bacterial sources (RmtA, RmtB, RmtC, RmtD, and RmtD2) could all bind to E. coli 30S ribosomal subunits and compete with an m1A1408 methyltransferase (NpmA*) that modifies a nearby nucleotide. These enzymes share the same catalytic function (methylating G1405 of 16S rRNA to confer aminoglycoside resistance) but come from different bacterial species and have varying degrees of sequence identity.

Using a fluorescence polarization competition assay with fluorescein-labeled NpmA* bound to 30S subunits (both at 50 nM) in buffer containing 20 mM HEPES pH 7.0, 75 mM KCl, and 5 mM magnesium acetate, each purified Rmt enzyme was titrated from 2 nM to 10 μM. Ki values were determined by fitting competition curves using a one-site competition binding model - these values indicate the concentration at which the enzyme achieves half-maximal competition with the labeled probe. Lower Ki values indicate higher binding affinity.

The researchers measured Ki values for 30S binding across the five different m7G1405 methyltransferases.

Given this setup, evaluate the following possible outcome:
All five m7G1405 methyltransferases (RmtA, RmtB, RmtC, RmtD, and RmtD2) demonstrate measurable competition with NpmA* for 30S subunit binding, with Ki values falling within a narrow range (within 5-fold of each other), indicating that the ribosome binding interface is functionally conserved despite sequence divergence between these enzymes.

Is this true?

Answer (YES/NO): YES